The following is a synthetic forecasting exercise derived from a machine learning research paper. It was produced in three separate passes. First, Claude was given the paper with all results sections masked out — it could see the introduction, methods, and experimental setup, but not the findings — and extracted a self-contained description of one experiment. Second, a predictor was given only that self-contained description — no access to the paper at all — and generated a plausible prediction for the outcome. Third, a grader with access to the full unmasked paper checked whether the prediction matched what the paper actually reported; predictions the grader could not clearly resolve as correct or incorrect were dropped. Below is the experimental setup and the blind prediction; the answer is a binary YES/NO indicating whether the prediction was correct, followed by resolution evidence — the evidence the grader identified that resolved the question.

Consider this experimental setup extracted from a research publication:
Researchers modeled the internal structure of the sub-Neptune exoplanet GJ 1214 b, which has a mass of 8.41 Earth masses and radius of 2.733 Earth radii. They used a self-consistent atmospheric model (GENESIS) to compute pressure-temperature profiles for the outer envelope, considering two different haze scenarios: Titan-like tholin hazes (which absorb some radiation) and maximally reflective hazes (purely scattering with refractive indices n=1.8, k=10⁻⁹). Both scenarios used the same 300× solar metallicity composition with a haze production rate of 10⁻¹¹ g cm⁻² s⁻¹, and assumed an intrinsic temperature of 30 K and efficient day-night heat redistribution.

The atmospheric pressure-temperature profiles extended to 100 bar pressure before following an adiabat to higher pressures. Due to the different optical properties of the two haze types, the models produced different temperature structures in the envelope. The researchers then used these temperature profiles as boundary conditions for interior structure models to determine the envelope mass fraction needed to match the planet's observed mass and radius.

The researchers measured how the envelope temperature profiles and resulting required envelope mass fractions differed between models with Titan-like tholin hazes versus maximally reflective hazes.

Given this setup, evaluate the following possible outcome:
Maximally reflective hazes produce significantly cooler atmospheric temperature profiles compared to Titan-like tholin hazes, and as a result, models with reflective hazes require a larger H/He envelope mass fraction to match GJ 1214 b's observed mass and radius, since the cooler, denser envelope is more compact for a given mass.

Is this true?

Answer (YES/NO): NO